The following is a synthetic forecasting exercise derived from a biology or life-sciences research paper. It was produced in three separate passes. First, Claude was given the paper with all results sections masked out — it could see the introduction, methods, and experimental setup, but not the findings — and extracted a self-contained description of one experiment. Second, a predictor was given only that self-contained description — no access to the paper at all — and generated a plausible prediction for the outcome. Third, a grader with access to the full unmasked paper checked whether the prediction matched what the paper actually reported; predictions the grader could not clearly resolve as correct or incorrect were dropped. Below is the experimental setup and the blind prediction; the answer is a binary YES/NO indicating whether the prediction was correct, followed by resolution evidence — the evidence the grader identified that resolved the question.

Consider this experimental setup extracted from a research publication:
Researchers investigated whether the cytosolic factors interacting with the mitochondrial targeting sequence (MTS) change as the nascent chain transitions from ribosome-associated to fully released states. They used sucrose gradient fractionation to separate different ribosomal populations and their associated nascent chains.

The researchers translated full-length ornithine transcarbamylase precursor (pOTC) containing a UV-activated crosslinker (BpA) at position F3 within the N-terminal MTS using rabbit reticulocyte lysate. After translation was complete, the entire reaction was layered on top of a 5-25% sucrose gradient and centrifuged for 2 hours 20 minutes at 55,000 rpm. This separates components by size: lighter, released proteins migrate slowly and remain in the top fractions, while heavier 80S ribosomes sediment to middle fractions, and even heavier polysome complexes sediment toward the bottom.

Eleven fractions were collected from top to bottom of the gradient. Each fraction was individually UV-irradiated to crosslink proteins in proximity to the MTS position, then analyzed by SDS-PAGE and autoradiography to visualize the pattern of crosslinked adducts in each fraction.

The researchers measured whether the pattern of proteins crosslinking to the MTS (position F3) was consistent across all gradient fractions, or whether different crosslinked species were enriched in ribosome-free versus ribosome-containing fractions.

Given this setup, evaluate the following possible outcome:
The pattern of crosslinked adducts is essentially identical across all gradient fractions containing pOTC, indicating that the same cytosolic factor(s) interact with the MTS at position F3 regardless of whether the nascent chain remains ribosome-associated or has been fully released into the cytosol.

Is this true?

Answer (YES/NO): NO